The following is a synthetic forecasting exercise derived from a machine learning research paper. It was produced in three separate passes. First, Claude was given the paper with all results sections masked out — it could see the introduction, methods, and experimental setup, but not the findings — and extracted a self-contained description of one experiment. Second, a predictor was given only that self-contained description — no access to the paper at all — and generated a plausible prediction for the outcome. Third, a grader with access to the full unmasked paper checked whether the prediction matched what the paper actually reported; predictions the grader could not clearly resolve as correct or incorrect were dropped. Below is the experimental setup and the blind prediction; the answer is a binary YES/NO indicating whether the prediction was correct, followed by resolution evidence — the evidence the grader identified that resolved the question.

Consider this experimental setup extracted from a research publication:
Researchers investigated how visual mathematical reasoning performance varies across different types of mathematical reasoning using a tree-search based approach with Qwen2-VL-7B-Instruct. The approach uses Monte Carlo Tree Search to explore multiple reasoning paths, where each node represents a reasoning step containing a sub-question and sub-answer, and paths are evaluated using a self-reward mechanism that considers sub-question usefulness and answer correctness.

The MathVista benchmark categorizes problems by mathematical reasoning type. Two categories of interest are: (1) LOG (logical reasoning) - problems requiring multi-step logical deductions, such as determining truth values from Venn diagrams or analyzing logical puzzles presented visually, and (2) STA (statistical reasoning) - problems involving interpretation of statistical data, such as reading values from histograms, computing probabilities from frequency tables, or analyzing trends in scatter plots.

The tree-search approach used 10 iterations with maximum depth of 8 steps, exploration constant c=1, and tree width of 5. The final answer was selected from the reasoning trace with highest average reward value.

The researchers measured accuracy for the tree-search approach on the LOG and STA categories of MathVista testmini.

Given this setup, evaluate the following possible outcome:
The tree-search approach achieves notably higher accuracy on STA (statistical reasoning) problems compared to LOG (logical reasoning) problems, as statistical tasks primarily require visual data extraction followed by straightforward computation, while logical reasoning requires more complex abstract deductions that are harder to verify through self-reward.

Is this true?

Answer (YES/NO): YES